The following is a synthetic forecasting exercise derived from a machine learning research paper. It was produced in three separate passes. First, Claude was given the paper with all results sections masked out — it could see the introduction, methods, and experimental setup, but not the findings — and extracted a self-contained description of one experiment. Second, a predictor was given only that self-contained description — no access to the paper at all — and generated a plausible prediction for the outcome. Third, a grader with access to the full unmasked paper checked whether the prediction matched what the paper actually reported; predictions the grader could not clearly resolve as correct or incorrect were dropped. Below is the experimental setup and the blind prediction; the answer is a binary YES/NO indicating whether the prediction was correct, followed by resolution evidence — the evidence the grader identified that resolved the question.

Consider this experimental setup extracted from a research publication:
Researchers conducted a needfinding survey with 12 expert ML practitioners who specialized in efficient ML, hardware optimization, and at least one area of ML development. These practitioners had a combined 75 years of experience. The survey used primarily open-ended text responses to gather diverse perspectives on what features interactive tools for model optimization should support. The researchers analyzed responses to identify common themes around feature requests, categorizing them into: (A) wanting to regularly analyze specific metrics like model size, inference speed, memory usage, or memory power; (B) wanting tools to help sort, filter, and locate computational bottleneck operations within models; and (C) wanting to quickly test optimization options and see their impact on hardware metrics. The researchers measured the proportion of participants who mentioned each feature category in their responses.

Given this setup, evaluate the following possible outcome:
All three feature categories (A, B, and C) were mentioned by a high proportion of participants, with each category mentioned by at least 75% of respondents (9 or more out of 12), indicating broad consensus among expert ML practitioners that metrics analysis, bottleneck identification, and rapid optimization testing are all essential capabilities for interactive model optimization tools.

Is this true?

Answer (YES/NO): NO